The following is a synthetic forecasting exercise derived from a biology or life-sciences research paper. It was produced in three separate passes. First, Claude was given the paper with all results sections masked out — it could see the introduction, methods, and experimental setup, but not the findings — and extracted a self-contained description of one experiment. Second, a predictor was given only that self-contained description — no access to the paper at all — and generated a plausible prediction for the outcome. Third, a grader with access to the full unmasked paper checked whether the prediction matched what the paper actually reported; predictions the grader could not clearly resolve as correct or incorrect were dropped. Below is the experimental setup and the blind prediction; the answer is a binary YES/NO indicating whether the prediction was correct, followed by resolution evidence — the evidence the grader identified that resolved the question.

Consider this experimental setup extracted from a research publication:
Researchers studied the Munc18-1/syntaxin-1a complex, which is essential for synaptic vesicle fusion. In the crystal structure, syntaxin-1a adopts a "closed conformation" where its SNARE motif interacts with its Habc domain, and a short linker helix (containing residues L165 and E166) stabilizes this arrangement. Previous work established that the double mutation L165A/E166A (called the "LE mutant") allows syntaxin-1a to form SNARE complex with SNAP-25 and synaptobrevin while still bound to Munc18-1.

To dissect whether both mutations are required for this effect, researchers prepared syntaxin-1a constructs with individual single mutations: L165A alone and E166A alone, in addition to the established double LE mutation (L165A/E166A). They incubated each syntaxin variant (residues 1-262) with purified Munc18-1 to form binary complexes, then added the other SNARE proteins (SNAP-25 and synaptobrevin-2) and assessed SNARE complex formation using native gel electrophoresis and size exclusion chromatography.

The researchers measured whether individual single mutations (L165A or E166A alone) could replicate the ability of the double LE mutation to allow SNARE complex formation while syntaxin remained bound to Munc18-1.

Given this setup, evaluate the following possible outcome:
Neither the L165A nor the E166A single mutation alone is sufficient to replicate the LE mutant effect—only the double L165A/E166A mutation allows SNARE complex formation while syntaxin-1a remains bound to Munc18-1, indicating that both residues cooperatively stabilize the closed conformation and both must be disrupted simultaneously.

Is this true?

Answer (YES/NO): NO